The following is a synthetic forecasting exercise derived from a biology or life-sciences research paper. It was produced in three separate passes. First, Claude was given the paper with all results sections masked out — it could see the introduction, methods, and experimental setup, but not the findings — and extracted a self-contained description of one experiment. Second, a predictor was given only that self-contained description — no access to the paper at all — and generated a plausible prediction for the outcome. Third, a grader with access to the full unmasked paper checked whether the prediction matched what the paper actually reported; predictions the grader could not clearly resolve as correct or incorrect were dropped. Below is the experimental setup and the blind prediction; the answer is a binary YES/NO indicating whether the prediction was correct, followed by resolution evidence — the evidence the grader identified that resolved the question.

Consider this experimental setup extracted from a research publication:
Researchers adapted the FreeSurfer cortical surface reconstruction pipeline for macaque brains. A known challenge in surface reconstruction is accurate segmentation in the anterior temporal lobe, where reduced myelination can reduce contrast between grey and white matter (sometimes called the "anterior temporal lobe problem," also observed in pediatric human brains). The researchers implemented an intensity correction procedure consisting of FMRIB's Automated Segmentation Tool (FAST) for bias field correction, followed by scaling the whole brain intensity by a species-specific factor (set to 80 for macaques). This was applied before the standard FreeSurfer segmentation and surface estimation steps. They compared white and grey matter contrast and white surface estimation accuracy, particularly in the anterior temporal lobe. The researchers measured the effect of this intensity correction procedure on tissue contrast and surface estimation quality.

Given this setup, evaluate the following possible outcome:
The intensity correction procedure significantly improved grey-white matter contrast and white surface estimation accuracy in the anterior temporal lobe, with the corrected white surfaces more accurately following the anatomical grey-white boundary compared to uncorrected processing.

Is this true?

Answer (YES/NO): YES